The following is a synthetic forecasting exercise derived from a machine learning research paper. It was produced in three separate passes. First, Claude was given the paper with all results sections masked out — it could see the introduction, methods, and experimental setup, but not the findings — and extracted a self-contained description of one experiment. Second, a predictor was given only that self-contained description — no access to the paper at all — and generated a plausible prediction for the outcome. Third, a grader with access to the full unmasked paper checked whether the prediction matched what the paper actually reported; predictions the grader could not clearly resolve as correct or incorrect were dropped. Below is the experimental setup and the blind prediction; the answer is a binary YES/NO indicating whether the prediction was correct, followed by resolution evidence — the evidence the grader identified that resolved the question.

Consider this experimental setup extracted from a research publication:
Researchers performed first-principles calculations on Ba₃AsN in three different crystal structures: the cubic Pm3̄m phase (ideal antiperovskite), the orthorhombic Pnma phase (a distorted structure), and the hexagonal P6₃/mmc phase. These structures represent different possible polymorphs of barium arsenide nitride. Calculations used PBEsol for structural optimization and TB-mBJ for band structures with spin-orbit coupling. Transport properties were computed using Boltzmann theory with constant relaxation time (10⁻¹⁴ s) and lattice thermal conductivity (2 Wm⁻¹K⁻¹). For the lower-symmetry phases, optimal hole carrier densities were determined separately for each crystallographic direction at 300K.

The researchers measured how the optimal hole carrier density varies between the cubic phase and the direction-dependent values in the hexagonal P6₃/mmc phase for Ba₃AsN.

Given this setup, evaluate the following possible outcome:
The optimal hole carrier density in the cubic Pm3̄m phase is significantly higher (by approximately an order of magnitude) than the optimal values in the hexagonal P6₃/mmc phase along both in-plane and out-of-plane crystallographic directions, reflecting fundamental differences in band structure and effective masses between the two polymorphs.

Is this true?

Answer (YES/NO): NO